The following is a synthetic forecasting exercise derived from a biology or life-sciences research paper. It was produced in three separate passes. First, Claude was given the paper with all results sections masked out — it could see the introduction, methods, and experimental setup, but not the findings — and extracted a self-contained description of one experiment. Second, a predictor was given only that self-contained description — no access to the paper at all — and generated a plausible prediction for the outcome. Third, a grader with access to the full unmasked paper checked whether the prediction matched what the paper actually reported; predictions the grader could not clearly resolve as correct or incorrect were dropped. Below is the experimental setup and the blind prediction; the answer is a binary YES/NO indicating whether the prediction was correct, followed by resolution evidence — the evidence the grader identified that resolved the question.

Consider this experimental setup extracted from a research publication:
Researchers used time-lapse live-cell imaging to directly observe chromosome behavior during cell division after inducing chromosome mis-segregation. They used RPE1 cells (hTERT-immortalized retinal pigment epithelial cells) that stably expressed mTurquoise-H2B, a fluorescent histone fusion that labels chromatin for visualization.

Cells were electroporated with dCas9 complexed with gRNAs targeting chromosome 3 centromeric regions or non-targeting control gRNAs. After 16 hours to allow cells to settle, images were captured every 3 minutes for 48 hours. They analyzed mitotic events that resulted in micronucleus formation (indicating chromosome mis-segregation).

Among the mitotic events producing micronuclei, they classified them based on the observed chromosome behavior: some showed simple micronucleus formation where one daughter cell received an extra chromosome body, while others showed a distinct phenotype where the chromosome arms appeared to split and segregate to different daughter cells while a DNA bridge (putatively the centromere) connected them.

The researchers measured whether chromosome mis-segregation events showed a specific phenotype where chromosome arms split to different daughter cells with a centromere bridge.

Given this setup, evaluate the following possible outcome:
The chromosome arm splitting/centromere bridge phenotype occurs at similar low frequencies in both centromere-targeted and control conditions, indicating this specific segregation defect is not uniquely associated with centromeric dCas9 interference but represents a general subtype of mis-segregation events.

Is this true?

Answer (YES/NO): NO